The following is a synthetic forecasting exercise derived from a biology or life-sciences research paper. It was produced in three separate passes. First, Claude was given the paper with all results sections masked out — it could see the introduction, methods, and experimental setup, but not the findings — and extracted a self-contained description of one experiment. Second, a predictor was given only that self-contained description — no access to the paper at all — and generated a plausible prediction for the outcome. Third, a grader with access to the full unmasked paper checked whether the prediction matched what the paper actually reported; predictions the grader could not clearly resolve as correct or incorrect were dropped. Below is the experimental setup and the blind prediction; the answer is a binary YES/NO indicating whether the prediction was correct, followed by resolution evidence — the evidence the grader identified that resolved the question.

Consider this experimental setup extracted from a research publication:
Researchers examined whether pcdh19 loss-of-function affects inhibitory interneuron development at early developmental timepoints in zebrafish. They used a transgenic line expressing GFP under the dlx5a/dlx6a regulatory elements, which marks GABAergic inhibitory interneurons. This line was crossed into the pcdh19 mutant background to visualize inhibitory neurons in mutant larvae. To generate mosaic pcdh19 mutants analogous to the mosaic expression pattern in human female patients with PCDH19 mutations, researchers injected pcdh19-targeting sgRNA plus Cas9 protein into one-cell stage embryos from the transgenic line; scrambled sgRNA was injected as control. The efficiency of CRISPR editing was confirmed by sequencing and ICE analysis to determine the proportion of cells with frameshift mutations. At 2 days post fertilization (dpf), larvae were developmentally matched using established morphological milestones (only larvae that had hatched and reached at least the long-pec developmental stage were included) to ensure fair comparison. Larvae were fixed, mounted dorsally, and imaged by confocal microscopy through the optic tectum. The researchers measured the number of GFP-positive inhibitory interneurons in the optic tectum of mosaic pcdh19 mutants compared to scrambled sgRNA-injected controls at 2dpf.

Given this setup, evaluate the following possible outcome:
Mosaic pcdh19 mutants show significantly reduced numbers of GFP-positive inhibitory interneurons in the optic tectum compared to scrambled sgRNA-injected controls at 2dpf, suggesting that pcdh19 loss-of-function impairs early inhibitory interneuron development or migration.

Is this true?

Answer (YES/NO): NO